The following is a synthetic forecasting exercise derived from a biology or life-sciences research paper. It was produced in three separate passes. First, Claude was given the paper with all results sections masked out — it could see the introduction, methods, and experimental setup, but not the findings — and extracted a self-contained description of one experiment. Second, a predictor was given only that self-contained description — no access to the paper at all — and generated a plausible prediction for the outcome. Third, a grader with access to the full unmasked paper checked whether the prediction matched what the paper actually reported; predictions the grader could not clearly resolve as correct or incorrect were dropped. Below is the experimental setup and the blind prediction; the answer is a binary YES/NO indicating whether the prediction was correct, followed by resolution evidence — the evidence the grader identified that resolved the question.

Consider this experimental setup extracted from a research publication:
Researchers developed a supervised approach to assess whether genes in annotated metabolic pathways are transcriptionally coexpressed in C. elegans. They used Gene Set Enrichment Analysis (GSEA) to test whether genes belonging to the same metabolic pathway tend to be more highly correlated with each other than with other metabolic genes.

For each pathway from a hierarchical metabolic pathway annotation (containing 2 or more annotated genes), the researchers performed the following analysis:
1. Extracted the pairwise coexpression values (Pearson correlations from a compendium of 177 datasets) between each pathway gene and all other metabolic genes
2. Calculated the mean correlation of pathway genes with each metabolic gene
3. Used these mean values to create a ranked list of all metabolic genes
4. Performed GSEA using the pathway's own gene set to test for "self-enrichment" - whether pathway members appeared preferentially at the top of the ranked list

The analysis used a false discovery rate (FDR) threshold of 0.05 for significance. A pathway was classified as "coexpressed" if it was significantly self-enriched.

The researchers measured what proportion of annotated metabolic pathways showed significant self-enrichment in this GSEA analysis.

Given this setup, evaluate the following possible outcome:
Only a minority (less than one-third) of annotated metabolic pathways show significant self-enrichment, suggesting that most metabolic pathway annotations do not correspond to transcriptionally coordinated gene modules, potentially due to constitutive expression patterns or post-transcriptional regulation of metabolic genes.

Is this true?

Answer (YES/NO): NO